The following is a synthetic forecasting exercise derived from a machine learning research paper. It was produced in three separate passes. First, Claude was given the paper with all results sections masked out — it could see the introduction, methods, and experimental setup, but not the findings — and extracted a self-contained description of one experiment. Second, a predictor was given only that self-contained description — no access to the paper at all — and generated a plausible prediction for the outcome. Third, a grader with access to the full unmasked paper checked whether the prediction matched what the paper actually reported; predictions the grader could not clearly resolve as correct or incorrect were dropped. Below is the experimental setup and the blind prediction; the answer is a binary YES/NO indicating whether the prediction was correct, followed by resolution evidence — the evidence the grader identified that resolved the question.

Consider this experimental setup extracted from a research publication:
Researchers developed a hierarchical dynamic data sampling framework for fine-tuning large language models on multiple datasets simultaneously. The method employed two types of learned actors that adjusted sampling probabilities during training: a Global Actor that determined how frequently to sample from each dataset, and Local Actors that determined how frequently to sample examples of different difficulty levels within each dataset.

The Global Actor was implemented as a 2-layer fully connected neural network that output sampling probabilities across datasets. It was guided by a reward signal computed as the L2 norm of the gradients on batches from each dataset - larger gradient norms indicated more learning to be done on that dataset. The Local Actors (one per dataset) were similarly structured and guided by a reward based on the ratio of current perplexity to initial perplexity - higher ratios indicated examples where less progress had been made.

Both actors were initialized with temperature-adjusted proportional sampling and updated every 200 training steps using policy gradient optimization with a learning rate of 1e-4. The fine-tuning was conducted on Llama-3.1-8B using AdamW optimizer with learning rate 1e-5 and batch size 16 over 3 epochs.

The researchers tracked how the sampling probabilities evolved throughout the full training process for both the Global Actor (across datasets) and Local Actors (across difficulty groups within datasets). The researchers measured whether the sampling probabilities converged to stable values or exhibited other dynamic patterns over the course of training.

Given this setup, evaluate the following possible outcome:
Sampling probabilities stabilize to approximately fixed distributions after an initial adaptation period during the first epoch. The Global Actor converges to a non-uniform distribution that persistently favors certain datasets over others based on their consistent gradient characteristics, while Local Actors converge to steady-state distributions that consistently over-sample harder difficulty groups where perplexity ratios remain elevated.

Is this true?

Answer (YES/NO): NO